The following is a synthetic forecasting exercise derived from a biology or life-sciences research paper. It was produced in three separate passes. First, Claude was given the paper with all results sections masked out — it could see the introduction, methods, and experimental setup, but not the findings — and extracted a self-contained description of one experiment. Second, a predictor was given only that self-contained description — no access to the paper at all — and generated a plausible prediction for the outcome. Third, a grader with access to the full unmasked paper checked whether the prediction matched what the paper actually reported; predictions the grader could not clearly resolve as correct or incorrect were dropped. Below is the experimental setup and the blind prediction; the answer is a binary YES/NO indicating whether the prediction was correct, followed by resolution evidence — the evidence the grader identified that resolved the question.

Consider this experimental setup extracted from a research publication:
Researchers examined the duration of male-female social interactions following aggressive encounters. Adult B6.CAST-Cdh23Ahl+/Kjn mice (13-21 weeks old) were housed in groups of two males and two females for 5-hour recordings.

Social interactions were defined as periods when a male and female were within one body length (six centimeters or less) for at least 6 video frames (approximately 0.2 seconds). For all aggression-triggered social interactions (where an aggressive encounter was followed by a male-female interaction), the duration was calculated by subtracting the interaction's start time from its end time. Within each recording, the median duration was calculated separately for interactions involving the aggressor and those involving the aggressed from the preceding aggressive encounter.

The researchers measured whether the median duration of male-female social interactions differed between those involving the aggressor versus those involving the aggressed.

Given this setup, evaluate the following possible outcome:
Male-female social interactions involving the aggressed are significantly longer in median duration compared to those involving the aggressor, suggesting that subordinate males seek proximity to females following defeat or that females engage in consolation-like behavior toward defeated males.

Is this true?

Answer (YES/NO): NO